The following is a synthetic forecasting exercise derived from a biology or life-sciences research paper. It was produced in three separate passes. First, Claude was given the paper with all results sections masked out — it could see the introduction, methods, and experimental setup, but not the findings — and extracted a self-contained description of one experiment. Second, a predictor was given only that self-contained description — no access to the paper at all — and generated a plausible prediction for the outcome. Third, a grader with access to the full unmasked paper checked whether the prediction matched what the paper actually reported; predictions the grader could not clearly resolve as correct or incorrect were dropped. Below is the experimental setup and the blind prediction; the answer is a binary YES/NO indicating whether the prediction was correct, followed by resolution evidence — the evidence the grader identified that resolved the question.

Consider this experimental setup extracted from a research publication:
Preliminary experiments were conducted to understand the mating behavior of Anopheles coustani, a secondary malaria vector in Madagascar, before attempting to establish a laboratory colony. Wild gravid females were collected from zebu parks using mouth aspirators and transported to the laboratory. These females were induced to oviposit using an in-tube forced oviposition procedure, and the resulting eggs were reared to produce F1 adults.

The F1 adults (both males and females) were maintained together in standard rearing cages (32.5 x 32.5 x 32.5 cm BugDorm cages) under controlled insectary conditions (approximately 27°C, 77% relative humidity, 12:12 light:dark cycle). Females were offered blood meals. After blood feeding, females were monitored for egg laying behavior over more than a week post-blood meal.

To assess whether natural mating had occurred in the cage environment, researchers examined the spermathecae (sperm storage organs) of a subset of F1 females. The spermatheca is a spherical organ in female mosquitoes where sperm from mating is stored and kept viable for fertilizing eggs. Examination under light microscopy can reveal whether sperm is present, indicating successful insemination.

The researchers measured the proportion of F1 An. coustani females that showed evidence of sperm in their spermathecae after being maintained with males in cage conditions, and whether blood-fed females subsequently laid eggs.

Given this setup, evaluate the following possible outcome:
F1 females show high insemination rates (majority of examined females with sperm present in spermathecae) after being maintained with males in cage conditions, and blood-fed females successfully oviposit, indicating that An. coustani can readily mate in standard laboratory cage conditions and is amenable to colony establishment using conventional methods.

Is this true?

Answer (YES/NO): NO